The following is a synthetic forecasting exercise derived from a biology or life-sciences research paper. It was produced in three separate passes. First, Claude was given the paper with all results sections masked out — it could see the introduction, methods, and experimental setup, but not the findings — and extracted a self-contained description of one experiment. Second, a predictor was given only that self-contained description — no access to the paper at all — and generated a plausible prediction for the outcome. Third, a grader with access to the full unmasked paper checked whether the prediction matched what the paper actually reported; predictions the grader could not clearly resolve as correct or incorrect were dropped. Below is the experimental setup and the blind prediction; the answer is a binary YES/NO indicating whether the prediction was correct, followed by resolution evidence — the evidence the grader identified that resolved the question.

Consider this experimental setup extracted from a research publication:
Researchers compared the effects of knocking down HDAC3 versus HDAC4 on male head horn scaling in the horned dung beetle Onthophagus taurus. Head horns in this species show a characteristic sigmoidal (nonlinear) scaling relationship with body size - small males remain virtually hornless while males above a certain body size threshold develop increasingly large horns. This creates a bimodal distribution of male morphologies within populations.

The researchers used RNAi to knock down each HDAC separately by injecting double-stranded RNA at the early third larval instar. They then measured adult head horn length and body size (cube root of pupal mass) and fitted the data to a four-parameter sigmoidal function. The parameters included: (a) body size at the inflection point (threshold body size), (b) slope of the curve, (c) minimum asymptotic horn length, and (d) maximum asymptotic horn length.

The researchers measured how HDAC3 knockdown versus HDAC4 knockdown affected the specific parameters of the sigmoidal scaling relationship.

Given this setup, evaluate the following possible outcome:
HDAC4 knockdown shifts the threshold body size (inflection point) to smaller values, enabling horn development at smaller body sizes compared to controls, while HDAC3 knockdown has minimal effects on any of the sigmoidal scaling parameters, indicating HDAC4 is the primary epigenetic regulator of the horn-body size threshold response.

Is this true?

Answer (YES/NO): NO